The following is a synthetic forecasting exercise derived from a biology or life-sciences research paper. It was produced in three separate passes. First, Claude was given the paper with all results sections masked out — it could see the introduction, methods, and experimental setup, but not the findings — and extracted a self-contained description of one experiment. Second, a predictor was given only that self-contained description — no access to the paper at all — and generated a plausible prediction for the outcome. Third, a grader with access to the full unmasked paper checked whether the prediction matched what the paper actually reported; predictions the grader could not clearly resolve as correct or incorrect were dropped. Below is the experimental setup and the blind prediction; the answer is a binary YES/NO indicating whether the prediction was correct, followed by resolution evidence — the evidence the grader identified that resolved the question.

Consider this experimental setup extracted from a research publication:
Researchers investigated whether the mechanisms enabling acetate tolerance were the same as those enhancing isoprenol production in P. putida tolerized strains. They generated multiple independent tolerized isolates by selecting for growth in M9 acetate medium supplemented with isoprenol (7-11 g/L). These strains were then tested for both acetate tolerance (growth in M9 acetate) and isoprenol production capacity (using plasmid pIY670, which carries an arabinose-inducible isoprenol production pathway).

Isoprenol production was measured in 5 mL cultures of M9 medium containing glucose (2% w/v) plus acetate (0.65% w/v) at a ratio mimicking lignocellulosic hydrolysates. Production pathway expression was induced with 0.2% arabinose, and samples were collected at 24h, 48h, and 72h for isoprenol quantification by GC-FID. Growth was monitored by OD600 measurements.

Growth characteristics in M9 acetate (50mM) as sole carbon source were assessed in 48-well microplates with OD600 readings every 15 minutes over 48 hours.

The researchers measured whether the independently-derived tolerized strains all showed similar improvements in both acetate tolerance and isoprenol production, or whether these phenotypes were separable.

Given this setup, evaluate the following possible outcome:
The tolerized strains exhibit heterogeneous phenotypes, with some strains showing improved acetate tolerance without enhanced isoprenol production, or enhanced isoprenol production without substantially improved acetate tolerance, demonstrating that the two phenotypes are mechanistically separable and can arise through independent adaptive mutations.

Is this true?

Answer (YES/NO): YES